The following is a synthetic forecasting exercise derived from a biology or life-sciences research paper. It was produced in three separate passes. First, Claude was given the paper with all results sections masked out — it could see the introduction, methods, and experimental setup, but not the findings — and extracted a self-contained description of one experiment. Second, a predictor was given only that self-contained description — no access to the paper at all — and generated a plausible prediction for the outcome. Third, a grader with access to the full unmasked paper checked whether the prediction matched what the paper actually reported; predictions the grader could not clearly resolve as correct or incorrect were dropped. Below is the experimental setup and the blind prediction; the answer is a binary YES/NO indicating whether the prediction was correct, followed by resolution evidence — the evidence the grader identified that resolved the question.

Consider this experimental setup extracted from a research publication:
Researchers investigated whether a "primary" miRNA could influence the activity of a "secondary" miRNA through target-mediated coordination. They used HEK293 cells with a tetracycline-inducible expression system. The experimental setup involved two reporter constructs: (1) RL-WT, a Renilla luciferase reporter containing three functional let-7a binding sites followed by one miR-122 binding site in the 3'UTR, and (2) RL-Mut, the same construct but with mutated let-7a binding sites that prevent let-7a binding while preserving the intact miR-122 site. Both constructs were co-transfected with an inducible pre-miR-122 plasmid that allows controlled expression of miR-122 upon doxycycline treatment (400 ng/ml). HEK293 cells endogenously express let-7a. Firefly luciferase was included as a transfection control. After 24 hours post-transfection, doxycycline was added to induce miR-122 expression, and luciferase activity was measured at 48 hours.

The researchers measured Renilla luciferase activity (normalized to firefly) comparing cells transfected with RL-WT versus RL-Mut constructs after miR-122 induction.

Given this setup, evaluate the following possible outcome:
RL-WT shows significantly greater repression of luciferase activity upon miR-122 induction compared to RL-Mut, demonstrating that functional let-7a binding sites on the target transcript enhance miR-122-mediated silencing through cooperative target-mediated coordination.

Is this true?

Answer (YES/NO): YES